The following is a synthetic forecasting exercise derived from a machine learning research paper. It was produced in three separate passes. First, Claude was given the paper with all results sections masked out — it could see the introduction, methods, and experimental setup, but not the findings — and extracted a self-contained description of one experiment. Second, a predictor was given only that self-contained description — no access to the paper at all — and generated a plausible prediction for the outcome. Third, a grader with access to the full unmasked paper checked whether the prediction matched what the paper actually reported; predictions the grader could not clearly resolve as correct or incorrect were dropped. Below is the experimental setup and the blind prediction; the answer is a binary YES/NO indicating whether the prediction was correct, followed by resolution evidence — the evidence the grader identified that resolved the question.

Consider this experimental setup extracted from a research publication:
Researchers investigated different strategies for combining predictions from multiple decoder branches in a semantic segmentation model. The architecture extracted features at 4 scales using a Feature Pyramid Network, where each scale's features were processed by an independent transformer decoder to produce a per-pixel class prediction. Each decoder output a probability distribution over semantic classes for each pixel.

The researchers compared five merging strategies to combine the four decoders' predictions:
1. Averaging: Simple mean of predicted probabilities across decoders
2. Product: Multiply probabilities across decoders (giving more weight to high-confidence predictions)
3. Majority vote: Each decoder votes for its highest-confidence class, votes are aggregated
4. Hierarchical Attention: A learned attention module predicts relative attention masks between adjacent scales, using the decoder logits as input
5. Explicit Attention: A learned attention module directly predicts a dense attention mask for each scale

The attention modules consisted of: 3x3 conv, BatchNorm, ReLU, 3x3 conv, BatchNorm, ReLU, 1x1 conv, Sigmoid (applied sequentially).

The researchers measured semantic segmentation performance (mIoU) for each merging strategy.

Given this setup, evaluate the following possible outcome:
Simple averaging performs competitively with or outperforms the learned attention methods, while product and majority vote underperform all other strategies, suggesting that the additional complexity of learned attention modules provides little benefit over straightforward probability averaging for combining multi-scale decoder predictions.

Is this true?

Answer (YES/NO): NO